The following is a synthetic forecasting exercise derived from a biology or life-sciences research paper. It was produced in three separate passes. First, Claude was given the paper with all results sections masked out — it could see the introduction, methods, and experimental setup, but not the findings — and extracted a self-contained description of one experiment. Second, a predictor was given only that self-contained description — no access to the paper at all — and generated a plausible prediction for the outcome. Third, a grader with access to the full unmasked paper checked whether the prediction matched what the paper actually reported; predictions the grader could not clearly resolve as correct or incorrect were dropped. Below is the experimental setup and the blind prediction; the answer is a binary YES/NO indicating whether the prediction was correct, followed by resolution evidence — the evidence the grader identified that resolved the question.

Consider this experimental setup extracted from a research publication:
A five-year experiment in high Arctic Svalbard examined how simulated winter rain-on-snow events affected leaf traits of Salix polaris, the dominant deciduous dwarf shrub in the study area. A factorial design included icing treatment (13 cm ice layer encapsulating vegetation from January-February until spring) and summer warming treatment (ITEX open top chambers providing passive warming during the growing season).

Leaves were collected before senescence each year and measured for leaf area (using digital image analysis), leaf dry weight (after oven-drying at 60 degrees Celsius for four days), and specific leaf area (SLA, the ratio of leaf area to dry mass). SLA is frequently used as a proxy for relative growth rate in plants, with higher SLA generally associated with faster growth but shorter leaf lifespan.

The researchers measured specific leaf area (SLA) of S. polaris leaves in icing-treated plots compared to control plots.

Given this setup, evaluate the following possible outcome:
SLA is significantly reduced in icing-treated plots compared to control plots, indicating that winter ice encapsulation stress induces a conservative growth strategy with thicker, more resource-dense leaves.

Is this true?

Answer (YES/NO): NO